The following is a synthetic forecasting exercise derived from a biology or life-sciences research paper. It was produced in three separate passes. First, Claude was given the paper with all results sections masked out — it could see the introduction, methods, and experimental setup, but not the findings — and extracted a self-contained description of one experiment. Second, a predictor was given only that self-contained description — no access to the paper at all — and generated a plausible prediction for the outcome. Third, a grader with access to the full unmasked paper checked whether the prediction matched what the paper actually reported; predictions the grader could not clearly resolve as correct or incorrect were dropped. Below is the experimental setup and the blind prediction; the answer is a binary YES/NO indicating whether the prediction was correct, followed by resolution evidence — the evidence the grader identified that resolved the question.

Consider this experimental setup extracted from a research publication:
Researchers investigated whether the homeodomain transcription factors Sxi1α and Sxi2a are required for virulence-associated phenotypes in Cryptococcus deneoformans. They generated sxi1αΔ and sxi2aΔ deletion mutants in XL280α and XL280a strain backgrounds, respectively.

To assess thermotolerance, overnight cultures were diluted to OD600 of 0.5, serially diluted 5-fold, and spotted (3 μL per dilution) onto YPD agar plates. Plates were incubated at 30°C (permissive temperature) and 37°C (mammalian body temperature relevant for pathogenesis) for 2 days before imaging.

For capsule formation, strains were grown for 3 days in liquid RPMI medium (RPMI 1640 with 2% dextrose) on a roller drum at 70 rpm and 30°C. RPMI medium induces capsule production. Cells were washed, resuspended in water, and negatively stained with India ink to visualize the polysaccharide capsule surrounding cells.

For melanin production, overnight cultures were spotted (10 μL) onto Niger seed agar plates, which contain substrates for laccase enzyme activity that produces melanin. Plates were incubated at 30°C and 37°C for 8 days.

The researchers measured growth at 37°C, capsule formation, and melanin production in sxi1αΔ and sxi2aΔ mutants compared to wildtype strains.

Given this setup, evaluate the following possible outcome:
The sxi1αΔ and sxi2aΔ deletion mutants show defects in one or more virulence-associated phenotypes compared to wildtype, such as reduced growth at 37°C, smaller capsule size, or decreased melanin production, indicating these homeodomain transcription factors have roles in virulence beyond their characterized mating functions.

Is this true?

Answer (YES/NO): NO